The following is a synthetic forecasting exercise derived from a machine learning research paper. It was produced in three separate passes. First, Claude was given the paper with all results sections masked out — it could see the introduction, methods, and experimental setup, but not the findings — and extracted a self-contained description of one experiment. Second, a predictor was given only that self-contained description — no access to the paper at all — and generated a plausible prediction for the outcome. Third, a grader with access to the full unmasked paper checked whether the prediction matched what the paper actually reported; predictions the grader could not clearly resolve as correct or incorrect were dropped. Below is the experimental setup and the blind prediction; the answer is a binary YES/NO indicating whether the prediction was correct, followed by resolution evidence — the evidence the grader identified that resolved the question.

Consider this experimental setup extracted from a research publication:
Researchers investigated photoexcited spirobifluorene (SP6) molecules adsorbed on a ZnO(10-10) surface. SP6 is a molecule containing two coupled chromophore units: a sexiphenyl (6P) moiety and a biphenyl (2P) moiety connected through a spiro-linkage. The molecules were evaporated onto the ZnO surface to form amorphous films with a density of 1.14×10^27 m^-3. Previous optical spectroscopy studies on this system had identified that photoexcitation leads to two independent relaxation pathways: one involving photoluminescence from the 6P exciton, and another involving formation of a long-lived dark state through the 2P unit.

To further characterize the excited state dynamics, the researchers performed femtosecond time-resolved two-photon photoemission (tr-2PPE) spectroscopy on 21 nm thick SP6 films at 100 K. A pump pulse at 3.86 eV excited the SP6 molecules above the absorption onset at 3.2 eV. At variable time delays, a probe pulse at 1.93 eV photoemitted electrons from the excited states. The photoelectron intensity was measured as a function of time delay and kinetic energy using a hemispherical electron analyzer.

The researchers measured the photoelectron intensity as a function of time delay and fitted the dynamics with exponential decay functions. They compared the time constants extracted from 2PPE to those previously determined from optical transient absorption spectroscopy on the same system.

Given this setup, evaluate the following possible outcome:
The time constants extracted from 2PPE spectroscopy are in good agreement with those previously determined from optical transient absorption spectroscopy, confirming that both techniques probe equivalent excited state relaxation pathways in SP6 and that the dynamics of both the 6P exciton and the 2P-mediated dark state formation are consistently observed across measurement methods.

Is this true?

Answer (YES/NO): YES